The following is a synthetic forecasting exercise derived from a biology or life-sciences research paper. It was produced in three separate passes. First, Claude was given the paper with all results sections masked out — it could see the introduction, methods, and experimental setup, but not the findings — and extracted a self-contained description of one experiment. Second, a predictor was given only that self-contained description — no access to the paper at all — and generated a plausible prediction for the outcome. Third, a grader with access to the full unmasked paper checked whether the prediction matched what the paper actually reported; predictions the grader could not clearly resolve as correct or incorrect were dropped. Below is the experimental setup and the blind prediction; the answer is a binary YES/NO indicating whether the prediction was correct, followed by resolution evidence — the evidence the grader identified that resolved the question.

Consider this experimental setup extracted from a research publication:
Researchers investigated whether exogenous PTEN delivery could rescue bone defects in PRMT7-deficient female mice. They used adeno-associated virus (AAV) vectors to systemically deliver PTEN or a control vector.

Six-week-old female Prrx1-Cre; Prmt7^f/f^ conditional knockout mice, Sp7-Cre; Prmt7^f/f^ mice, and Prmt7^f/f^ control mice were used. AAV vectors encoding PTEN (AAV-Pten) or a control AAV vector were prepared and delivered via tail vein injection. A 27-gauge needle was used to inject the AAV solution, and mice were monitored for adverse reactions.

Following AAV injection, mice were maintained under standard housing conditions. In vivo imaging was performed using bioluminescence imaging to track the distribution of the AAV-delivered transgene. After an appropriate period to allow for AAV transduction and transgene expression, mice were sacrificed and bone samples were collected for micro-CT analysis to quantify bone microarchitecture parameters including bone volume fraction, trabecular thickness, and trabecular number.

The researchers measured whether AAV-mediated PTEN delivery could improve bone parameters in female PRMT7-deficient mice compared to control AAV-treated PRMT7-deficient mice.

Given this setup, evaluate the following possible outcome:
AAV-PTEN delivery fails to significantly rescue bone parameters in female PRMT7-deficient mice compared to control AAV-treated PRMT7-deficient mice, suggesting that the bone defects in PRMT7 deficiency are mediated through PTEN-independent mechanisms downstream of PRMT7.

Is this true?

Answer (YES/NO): NO